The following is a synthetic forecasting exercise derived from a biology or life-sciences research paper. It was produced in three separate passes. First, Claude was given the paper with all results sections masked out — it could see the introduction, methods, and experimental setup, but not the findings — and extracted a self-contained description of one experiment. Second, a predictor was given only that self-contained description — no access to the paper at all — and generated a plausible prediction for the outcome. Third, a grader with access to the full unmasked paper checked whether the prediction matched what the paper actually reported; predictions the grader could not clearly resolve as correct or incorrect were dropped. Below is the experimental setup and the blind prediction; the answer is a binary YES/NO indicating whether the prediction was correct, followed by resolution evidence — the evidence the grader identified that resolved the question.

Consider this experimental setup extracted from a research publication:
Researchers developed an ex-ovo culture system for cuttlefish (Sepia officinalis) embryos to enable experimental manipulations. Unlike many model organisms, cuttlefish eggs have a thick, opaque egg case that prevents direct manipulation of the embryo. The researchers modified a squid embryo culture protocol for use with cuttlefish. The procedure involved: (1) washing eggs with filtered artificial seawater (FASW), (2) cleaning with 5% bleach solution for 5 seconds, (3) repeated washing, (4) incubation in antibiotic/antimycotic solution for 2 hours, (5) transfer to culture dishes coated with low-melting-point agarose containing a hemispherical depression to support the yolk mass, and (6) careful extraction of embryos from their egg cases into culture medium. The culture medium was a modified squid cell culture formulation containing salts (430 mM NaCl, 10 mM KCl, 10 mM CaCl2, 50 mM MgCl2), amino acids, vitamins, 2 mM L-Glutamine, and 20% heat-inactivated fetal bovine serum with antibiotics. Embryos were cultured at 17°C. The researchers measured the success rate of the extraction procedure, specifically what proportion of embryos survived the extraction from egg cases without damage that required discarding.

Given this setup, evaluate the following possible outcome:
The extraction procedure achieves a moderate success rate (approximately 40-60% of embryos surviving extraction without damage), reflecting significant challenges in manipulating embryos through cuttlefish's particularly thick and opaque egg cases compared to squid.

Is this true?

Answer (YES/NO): NO